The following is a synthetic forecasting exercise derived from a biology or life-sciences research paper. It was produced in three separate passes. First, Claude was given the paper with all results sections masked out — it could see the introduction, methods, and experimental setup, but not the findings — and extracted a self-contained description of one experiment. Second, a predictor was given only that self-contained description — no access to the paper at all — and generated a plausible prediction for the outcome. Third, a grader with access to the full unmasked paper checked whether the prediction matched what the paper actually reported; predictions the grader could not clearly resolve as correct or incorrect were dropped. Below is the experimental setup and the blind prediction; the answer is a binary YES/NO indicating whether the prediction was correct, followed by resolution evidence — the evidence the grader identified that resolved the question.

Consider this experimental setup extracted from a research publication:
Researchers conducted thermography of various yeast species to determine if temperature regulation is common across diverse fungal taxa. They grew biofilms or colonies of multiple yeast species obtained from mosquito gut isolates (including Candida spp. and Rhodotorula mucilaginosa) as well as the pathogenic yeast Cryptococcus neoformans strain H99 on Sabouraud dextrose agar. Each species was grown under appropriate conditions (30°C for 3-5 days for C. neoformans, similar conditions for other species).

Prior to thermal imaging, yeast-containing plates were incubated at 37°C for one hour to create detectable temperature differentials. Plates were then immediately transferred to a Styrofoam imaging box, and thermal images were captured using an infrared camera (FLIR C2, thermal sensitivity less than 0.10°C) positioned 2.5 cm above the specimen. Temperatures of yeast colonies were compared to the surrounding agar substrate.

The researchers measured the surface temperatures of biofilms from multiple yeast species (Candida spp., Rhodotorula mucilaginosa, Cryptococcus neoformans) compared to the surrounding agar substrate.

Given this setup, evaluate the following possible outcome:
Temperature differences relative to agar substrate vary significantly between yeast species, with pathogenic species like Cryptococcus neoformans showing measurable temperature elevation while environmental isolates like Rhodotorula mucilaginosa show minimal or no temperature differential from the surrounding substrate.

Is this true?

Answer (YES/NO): NO